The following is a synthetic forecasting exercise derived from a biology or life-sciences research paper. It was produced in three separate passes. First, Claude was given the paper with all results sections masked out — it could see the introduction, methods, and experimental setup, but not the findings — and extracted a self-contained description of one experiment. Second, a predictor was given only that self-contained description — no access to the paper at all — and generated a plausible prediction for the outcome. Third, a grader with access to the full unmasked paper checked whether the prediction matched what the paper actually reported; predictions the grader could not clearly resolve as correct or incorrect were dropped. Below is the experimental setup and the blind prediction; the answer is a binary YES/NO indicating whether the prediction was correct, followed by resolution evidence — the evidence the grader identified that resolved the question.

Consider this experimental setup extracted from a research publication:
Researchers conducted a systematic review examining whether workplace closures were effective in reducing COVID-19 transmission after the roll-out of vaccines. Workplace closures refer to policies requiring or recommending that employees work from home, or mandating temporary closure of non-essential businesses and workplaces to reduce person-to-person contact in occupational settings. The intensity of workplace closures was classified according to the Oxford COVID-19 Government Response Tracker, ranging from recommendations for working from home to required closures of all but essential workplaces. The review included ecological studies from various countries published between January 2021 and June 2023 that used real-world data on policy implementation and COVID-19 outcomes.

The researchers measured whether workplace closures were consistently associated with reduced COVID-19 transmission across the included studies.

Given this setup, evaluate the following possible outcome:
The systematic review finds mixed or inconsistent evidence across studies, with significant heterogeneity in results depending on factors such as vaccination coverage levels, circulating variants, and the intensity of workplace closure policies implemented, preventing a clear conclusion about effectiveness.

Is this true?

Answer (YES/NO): NO